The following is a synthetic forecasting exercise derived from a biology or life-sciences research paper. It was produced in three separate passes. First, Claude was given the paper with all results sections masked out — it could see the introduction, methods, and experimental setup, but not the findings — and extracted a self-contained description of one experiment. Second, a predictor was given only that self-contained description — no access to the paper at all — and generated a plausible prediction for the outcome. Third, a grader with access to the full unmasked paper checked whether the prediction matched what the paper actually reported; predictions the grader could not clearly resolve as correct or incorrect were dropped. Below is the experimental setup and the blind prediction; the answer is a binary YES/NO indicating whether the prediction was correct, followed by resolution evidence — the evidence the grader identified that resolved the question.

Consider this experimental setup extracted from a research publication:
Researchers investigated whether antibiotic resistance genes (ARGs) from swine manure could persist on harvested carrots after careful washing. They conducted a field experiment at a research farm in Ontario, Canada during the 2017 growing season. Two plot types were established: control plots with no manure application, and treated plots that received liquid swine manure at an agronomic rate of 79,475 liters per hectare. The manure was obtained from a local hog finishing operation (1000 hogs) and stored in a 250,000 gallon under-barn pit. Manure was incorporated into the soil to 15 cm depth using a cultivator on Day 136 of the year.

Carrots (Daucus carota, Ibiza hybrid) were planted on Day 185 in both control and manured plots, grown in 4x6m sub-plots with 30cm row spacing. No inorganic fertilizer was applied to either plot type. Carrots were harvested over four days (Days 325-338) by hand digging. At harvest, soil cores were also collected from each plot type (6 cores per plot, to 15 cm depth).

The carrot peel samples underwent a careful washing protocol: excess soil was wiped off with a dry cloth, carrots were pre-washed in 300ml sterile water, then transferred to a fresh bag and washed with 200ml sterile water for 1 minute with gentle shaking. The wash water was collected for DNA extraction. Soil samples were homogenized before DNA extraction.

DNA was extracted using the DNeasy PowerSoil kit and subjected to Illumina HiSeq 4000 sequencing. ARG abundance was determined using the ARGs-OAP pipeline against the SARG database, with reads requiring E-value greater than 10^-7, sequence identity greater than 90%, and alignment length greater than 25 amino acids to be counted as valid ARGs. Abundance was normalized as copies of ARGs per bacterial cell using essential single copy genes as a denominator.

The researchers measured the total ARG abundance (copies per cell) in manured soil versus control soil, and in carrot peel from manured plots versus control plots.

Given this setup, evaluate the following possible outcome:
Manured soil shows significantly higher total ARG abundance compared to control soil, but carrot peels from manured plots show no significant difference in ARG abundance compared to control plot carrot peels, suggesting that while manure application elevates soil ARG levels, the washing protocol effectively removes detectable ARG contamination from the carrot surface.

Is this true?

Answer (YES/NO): YES